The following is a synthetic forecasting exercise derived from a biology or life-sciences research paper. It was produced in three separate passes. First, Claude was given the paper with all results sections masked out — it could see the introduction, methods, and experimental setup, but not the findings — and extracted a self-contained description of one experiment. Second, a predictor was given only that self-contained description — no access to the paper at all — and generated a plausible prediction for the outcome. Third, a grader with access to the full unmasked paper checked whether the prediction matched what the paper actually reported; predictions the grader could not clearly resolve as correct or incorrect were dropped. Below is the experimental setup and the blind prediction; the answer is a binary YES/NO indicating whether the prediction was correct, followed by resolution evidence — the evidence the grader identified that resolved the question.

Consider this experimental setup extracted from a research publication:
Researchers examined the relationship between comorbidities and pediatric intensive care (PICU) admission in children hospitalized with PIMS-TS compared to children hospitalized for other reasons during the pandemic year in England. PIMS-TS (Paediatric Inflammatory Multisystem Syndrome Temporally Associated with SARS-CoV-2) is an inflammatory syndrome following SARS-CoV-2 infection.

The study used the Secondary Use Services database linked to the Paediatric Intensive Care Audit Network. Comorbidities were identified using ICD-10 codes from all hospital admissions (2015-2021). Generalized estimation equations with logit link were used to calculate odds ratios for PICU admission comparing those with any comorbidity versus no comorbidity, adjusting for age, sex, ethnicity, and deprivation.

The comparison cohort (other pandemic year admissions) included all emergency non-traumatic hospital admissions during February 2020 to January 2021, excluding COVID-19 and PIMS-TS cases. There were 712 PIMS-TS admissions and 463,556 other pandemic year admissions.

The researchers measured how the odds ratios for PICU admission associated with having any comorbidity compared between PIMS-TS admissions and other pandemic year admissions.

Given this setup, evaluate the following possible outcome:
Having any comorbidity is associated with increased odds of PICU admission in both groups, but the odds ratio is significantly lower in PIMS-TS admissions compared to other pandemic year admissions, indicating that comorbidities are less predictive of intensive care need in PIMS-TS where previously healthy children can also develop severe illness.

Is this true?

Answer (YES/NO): NO